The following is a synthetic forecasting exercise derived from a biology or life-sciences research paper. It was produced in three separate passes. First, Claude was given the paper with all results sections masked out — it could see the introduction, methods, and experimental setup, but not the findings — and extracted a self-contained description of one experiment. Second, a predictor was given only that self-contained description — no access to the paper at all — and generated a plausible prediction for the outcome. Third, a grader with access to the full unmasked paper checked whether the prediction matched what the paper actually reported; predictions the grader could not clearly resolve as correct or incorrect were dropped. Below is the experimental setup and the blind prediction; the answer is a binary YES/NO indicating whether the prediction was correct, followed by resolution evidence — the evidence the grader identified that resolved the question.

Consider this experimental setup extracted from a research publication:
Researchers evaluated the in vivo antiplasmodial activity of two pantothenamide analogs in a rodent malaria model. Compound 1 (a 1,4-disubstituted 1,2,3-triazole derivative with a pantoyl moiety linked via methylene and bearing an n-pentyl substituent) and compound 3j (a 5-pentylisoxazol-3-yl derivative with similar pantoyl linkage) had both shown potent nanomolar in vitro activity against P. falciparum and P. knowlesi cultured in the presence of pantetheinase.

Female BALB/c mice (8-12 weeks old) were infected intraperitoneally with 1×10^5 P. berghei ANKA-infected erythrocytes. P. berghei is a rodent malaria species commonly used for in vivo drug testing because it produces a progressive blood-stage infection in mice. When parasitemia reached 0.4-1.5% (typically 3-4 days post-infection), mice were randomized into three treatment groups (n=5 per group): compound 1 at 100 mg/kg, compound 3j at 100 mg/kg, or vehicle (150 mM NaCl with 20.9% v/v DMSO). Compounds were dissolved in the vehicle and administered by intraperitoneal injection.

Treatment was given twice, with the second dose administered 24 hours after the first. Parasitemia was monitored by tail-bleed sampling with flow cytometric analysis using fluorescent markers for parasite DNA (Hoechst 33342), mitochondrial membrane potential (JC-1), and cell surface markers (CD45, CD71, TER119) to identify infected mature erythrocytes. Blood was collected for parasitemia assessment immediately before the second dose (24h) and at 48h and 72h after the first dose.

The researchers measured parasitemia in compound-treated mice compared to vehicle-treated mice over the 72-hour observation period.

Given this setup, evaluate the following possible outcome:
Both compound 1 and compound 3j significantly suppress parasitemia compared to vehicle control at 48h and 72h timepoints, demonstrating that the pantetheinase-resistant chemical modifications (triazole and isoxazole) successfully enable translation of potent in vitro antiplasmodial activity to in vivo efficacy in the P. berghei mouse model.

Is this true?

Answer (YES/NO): NO